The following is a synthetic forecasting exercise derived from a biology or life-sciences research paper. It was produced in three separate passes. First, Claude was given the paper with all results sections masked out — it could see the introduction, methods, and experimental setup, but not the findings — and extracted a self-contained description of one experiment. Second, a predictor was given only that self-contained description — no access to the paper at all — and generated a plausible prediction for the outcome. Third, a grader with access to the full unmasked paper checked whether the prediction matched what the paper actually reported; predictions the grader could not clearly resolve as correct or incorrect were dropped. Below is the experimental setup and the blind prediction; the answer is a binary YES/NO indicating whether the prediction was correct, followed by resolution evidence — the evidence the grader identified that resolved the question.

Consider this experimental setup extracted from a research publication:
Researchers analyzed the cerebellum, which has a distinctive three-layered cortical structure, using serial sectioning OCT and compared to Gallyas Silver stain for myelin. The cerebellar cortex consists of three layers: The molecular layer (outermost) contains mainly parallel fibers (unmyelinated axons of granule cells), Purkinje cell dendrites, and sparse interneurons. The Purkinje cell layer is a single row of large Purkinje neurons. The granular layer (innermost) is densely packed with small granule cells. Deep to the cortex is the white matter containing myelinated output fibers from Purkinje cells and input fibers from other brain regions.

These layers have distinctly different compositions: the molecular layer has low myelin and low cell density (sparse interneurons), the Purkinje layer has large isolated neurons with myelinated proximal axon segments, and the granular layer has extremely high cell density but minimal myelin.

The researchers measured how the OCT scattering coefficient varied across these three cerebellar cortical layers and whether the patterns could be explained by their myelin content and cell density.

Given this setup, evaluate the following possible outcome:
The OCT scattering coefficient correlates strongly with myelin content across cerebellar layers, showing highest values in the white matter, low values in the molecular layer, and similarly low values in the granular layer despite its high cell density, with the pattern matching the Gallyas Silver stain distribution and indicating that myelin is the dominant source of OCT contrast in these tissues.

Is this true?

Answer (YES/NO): NO